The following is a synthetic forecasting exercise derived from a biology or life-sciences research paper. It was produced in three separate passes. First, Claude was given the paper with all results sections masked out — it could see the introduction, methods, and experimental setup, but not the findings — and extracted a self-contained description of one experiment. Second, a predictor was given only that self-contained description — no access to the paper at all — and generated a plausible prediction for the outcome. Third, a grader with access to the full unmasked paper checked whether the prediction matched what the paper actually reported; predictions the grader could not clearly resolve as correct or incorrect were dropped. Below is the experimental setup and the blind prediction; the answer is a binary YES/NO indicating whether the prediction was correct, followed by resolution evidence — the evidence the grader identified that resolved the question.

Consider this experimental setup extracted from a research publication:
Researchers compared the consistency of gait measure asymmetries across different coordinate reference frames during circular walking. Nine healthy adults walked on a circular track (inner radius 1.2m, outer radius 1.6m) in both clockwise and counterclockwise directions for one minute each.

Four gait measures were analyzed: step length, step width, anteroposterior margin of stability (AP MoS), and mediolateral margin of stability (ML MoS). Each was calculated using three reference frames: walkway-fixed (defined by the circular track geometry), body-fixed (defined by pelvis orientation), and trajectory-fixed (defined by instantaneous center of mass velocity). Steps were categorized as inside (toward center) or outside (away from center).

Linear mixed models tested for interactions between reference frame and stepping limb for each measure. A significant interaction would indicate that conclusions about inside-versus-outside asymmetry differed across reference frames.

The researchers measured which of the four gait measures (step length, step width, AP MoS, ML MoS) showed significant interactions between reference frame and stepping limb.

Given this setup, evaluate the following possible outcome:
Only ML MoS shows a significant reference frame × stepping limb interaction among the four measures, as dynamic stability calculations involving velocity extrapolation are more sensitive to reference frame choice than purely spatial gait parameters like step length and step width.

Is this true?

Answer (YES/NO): NO